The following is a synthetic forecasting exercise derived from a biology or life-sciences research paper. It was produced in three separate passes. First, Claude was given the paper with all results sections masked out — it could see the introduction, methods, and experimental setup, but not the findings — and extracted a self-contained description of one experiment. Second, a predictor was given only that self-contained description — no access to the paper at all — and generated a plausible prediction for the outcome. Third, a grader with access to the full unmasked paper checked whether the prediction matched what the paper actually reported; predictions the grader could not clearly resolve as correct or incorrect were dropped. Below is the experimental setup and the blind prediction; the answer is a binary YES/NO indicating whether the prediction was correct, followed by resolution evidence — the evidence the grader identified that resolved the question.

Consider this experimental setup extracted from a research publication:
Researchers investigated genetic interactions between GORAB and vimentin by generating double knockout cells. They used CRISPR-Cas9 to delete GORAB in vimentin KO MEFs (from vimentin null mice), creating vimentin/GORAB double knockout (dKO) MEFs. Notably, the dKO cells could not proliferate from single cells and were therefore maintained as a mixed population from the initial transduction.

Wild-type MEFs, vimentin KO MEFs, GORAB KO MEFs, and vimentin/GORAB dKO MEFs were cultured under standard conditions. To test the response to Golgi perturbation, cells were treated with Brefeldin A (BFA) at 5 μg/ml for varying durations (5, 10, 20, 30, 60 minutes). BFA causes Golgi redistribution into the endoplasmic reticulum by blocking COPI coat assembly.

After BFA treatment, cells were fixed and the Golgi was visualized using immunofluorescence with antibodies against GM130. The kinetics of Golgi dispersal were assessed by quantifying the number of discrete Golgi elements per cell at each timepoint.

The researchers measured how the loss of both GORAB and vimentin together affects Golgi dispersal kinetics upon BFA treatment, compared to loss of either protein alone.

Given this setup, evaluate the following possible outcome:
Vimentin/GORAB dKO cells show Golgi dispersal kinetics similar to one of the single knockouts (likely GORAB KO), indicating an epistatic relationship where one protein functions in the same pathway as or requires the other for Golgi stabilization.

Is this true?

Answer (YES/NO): NO